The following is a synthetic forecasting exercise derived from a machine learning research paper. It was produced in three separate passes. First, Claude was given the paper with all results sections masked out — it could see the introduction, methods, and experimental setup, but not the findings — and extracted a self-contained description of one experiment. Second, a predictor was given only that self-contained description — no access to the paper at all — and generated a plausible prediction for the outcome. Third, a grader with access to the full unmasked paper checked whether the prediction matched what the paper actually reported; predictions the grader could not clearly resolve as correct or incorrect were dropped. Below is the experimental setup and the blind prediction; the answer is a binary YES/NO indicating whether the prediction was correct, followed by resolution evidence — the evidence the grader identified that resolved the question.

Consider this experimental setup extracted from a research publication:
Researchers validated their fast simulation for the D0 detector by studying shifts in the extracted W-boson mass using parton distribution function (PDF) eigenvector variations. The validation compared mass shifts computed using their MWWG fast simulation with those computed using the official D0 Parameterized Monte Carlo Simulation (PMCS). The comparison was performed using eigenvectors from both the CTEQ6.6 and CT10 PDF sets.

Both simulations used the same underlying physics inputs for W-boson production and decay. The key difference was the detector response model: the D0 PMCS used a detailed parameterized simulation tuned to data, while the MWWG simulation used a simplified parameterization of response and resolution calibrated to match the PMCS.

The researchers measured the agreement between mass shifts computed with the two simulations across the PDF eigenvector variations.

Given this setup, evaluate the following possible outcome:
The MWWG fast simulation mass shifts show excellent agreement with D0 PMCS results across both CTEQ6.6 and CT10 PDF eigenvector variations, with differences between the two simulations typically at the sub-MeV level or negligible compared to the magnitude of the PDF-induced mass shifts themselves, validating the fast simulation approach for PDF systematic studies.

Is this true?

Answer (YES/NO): NO